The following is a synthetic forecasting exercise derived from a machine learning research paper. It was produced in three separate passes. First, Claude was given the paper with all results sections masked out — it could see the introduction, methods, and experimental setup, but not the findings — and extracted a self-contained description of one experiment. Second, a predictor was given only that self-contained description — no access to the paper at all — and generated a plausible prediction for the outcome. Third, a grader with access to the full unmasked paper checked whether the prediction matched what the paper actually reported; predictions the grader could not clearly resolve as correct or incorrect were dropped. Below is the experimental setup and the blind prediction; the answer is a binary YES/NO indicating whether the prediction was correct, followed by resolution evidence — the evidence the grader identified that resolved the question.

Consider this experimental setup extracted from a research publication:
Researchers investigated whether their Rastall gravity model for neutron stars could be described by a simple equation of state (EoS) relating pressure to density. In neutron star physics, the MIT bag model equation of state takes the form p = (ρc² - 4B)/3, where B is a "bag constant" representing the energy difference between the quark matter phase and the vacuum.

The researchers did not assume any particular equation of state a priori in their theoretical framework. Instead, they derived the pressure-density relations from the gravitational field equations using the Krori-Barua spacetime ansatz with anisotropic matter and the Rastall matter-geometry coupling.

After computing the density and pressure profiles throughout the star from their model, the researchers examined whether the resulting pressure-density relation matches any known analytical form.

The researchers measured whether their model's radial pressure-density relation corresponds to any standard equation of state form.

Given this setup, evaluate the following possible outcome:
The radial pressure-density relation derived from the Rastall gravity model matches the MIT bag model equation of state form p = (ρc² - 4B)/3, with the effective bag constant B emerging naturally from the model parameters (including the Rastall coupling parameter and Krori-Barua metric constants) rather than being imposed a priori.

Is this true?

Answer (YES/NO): NO